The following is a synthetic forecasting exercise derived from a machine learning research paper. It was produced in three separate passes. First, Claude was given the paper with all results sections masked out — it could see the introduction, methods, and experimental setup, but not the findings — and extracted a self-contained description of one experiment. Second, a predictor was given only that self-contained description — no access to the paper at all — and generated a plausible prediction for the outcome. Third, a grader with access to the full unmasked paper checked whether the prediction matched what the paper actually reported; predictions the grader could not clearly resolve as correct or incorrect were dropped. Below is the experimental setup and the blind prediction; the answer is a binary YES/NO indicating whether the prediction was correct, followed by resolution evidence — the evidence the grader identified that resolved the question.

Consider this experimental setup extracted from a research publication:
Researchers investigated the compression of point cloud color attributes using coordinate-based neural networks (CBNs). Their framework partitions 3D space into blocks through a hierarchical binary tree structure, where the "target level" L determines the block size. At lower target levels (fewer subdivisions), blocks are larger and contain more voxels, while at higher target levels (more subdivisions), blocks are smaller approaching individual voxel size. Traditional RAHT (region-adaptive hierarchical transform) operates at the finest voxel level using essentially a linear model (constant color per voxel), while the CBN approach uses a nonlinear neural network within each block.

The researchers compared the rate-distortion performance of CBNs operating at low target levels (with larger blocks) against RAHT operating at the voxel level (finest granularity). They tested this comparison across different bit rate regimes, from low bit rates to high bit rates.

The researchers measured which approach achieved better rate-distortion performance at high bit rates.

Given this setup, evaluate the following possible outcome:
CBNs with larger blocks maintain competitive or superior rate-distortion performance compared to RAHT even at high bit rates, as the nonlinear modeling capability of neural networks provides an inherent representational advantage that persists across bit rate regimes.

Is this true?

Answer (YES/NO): NO